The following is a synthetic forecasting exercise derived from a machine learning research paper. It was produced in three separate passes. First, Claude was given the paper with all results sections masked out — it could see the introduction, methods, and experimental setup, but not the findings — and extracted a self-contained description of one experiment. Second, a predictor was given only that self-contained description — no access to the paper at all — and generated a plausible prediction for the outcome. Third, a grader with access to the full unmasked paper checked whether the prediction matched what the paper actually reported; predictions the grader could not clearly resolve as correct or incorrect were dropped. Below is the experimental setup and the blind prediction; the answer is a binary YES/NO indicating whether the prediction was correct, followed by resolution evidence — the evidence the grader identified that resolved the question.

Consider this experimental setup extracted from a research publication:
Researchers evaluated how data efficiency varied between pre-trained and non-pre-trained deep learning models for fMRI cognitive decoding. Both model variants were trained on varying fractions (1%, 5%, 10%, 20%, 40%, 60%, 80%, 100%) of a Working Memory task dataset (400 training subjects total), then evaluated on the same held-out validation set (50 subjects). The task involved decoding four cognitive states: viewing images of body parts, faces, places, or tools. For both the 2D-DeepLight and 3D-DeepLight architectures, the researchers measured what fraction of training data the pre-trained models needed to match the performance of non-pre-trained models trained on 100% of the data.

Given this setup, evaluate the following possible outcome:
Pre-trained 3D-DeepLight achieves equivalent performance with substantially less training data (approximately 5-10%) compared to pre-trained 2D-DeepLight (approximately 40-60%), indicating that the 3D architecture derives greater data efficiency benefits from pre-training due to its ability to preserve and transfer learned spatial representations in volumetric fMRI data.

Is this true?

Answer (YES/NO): NO